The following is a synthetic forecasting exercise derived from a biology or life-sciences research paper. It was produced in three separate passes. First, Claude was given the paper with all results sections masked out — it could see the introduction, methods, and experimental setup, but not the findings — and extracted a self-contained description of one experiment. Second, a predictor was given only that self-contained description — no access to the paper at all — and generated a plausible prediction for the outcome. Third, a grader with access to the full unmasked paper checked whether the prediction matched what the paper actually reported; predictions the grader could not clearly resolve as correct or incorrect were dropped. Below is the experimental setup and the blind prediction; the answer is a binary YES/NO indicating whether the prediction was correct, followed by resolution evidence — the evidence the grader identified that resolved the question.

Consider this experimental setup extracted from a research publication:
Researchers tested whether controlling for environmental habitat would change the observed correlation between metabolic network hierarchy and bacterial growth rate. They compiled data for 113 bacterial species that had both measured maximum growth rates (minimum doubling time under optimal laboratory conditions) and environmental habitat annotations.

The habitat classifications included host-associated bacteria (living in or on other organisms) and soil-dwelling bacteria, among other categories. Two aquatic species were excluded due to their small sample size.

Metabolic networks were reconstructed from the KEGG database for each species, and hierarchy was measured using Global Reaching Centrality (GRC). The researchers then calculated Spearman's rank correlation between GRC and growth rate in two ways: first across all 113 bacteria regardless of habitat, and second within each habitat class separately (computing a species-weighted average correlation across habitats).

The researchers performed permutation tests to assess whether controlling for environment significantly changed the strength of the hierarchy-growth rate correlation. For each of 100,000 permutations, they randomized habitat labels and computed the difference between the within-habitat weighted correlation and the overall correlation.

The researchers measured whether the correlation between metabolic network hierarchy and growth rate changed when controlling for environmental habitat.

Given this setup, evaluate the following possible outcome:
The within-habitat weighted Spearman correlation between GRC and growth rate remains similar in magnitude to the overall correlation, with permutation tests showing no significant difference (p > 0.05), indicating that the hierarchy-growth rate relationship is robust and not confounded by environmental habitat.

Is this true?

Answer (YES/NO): NO